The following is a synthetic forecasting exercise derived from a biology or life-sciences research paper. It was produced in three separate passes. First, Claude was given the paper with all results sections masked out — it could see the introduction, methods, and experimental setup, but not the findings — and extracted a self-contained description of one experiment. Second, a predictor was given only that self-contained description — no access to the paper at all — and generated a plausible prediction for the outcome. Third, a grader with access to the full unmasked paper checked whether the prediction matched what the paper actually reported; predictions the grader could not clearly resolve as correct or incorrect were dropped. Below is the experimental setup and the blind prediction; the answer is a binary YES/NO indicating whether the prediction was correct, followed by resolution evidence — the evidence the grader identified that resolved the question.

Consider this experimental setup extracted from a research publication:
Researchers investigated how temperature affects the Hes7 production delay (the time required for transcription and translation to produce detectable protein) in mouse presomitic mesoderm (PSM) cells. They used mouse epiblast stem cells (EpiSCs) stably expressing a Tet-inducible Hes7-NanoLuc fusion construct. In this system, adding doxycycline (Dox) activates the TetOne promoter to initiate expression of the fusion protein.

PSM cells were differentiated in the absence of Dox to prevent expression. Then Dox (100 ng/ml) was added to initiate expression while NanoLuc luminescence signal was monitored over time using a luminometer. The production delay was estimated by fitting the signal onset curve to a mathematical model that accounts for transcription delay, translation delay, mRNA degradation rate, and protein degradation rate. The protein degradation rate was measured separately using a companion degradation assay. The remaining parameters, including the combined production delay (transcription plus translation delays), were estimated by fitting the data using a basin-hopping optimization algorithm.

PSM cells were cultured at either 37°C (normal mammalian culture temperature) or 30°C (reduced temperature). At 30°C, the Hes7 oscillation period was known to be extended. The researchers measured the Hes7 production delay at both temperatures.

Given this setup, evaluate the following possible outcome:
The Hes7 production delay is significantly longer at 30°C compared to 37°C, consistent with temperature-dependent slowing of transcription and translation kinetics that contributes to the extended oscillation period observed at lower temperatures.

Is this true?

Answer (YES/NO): YES